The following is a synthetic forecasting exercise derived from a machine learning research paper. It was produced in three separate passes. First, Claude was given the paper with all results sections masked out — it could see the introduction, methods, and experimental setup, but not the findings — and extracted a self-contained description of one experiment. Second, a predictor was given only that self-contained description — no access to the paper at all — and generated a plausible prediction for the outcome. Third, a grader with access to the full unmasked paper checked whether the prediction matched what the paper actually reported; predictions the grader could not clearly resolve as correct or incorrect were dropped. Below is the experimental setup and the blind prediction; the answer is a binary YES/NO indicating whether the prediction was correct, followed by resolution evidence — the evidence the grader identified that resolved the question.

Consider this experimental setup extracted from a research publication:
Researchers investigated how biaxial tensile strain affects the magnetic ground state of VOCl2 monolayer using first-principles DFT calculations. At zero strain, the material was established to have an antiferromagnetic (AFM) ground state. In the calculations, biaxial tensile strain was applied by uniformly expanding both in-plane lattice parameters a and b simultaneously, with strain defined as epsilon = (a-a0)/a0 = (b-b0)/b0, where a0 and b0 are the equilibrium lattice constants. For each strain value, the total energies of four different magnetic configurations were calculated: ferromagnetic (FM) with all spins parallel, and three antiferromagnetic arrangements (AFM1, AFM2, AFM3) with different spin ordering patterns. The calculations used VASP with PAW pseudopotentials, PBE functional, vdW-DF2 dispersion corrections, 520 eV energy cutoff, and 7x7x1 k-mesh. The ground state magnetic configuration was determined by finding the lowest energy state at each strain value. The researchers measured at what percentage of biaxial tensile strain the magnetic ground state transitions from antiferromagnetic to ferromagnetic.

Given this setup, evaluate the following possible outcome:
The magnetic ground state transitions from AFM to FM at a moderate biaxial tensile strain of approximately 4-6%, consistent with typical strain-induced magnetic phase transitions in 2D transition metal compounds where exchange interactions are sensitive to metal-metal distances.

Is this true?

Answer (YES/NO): YES